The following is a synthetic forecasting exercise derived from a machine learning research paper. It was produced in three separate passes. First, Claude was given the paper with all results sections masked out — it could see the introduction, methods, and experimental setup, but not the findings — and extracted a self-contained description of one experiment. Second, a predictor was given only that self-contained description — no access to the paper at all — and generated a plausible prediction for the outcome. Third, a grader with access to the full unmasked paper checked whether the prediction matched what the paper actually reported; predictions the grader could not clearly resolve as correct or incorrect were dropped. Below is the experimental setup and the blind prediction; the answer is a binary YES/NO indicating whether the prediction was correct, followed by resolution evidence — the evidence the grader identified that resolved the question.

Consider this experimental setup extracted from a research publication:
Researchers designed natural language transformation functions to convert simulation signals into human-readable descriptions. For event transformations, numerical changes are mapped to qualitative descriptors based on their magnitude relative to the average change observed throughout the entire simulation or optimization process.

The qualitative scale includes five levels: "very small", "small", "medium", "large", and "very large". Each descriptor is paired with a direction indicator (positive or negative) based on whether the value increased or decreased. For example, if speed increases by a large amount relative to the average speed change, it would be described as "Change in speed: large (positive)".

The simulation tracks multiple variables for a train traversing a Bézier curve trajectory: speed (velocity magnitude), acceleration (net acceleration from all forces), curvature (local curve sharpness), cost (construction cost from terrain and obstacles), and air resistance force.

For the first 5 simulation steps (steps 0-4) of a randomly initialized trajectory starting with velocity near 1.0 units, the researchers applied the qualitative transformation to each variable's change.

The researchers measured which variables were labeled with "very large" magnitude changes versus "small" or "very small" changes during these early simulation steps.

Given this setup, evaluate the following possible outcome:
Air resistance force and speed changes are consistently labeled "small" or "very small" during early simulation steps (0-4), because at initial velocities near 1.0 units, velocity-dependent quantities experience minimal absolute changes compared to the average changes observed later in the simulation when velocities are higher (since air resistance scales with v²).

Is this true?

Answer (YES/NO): NO